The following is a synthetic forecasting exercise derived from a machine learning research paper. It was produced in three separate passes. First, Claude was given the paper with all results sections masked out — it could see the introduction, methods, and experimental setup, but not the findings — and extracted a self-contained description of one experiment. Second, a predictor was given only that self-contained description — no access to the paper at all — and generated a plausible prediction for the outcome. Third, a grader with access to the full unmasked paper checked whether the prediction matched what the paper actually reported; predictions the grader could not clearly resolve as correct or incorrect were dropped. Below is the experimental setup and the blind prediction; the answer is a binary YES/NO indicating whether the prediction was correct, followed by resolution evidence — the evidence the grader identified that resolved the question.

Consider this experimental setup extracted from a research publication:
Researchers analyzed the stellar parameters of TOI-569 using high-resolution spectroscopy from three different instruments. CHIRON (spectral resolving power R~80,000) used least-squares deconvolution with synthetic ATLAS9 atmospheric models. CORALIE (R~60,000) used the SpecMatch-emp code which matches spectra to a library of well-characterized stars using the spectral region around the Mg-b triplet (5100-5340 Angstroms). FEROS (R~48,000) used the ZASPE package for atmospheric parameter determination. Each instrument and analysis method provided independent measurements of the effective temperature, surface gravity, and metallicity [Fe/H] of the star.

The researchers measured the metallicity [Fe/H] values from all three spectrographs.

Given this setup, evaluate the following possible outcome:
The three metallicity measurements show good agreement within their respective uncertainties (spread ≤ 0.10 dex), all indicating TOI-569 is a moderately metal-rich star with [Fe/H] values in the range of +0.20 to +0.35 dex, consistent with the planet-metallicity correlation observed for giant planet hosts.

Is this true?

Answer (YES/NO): NO